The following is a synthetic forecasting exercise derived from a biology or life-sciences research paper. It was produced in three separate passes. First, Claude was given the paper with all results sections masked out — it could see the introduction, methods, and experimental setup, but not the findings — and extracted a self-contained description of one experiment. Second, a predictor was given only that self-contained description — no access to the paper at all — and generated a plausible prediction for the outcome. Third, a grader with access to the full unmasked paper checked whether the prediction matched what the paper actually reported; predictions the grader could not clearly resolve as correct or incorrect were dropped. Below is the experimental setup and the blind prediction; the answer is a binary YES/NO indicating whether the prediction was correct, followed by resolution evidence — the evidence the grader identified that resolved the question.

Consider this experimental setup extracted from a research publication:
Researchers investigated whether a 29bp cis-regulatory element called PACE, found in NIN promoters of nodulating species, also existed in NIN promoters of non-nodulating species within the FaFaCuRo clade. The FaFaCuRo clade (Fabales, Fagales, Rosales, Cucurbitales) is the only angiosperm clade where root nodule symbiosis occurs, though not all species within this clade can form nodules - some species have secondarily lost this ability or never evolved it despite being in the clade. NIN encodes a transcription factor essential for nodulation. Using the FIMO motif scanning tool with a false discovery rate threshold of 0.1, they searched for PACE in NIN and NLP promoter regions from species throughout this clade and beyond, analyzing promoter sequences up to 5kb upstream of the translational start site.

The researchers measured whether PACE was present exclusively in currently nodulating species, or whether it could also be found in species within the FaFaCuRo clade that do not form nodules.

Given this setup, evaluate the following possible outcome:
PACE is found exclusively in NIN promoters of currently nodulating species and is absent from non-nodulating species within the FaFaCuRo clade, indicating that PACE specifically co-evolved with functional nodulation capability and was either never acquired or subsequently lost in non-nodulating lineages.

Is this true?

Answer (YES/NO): NO